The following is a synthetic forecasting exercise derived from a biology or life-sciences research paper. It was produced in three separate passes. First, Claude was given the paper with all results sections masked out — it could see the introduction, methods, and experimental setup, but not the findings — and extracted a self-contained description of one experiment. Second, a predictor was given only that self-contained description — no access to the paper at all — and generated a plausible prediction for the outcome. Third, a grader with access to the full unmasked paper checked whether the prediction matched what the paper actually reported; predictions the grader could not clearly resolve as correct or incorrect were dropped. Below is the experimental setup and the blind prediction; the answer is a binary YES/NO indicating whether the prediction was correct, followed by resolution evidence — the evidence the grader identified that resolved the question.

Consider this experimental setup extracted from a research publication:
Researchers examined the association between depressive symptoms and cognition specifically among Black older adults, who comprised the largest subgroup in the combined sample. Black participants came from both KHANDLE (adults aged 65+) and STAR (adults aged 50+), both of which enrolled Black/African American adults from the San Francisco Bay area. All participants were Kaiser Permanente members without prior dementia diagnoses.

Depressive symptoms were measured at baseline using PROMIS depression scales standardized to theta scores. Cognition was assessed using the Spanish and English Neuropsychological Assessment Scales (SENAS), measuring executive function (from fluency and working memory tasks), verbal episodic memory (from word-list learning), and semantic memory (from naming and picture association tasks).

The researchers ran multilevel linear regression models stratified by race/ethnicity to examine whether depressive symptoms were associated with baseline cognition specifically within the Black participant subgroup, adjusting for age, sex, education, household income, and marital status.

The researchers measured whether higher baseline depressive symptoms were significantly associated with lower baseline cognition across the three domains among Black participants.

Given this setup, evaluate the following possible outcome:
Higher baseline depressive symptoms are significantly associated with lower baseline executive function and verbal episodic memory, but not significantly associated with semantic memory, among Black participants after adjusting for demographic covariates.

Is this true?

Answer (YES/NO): YES